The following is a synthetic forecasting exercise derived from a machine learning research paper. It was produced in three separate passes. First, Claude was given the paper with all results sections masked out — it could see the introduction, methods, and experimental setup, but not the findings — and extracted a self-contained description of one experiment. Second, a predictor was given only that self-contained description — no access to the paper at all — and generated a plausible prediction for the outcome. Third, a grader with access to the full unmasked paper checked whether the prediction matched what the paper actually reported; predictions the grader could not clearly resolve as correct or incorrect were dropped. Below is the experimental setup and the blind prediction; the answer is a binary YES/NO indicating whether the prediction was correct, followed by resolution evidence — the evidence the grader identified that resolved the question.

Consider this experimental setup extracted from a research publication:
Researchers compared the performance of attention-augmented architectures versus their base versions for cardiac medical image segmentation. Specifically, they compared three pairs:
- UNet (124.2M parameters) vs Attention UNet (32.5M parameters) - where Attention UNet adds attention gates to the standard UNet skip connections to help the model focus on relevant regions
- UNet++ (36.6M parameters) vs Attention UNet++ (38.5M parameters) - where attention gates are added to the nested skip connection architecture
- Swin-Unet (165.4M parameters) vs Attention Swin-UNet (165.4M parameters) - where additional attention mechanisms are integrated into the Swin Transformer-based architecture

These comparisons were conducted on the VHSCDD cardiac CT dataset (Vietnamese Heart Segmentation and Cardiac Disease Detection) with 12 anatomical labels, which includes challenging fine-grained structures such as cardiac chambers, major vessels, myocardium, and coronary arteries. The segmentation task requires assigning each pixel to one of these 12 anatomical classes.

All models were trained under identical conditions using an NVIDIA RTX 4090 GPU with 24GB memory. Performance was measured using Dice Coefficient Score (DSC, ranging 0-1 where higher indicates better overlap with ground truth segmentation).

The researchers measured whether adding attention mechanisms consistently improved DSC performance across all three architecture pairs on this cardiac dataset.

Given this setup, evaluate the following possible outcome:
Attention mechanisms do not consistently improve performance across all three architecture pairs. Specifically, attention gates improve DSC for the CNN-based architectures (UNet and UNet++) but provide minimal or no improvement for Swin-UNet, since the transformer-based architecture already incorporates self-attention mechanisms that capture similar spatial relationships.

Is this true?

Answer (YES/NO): NO